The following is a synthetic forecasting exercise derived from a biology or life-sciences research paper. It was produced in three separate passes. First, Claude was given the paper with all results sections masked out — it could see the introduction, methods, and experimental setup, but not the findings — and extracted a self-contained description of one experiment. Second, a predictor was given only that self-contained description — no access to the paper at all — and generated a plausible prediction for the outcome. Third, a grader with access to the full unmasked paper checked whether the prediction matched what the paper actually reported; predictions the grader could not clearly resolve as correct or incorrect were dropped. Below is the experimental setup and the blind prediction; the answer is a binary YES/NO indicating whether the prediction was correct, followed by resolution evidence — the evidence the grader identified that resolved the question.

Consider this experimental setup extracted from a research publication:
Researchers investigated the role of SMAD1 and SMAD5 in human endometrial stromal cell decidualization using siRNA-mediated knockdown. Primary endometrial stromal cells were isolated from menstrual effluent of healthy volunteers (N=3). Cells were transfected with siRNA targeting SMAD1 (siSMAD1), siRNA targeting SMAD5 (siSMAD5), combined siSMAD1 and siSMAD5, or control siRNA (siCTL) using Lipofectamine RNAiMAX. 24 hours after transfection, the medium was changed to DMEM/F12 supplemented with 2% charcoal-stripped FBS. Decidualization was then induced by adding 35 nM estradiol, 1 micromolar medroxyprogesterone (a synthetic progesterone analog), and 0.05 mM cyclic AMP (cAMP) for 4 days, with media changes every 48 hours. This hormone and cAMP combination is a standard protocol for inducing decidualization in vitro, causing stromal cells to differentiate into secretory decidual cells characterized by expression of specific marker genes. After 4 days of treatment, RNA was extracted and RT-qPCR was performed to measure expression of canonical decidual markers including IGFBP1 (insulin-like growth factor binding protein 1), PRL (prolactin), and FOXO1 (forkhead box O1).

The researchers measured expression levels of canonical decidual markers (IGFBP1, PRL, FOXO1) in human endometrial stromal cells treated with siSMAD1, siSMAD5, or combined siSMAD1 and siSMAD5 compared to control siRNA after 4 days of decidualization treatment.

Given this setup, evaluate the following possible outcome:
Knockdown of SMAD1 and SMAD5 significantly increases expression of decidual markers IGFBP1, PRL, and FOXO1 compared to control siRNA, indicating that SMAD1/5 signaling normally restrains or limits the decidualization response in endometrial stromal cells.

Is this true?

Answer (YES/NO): NO